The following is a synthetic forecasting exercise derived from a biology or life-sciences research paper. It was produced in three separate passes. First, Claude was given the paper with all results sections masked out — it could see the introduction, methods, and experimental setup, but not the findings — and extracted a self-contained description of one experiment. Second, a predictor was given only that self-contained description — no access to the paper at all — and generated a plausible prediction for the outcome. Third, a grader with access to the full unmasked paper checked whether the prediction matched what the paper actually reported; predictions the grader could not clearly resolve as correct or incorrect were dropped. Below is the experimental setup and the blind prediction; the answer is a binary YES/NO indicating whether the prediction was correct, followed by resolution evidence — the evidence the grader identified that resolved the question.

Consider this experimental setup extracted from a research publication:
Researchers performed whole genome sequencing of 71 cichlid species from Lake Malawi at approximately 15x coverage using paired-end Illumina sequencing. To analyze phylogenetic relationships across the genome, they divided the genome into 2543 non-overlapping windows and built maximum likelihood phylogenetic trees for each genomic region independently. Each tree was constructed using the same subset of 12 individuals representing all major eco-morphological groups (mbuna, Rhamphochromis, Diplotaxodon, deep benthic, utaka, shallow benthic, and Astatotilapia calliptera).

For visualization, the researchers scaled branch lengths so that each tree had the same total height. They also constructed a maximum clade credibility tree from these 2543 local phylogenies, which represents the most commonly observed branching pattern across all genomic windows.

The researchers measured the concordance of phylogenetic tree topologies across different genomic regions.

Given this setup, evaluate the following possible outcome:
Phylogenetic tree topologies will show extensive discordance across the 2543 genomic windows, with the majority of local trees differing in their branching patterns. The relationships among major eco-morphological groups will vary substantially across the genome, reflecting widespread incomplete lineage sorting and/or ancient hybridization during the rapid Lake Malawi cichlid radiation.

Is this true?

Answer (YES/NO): YES